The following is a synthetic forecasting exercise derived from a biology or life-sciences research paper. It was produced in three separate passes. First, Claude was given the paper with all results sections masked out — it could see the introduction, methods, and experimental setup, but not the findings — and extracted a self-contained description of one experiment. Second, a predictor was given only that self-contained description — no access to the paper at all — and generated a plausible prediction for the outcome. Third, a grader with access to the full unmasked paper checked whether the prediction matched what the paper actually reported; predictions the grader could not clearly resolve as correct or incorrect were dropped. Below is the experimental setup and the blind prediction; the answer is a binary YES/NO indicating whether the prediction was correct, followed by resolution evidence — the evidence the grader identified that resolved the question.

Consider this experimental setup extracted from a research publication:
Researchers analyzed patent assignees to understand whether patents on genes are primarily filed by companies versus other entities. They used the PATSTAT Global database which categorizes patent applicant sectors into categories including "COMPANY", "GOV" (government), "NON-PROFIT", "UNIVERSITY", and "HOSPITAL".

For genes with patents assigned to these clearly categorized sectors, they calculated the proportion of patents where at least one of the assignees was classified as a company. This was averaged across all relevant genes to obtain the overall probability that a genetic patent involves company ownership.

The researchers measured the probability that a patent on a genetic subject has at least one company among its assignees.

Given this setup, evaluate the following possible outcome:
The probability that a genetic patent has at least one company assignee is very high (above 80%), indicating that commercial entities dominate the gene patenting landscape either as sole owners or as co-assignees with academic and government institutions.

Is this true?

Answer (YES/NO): NO